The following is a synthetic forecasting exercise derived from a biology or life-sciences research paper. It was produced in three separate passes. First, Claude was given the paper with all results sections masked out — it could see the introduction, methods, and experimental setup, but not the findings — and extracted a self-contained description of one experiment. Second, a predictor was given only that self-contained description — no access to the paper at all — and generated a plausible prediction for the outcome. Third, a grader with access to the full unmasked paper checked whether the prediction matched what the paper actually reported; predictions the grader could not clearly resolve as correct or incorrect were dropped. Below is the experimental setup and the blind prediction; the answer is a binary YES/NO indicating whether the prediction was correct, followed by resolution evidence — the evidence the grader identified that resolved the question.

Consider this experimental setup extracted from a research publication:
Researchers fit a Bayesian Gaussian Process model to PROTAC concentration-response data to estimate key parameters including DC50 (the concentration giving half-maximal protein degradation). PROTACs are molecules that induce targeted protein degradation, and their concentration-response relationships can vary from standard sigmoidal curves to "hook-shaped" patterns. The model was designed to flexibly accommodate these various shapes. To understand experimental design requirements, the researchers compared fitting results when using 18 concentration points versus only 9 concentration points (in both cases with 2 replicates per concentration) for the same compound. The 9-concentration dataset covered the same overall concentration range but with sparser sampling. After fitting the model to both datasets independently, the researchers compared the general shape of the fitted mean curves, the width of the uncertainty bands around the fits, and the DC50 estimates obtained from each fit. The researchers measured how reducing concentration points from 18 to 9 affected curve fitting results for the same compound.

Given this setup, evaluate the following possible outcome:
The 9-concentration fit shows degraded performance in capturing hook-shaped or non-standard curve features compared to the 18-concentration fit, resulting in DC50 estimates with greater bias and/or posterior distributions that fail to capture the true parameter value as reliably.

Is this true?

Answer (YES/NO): NO